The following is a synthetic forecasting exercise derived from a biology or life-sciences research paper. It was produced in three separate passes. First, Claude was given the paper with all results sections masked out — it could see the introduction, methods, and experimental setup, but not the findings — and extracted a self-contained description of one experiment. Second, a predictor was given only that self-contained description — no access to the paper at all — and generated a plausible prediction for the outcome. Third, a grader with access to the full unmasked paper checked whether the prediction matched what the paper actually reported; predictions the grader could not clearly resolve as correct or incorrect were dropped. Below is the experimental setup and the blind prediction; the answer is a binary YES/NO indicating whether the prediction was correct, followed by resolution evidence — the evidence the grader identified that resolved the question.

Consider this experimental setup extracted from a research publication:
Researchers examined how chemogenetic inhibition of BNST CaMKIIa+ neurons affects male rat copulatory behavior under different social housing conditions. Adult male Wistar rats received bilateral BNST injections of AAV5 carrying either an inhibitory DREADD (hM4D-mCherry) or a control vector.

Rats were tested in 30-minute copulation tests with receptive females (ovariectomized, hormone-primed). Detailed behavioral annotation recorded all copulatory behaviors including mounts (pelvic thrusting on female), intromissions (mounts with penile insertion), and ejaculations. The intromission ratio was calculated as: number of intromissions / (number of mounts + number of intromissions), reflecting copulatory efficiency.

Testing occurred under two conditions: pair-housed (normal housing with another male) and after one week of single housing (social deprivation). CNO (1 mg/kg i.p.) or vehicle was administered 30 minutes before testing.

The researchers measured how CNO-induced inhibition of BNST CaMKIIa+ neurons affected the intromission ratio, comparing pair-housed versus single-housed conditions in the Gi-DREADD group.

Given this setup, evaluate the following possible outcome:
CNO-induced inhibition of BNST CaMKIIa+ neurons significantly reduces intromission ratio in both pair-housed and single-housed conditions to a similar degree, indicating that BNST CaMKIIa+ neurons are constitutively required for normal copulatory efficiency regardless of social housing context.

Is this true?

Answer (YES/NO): NO